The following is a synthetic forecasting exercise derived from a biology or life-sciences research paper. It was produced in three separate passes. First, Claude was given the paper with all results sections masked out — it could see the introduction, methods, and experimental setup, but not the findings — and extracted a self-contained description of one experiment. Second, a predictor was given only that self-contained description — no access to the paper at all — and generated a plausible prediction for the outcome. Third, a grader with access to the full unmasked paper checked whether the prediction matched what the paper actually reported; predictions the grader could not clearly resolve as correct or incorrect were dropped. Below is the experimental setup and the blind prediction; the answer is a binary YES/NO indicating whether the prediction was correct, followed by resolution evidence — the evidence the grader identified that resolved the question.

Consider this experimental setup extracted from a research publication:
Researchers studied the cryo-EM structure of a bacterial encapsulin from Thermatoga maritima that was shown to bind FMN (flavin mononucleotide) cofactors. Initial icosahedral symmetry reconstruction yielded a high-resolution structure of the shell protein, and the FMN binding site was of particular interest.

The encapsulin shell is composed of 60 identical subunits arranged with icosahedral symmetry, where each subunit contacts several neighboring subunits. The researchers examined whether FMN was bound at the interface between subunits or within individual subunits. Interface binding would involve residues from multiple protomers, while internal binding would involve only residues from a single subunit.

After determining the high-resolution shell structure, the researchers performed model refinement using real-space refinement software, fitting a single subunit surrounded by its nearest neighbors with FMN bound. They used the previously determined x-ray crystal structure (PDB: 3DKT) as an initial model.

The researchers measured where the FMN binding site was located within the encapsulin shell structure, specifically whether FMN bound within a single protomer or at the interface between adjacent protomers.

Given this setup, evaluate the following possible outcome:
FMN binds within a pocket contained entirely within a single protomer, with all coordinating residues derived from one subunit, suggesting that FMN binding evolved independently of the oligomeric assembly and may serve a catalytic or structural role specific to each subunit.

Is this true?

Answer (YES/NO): NO